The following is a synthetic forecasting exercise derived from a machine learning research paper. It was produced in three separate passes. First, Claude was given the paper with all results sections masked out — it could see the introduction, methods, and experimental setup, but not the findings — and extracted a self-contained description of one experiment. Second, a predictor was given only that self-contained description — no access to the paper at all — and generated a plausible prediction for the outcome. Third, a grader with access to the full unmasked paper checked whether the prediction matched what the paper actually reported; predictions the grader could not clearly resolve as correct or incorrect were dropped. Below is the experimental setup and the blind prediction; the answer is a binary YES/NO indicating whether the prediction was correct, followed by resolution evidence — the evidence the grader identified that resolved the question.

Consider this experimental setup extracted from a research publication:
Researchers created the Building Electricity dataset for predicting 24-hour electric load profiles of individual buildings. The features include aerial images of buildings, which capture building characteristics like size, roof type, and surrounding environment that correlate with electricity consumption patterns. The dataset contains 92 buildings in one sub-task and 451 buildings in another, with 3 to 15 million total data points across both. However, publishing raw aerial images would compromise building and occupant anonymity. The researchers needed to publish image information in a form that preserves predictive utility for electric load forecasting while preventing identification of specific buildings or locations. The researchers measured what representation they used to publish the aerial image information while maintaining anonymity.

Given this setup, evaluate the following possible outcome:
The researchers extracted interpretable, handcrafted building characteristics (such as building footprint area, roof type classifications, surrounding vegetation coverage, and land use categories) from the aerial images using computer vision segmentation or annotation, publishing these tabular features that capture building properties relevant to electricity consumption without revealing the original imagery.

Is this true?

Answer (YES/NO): NO